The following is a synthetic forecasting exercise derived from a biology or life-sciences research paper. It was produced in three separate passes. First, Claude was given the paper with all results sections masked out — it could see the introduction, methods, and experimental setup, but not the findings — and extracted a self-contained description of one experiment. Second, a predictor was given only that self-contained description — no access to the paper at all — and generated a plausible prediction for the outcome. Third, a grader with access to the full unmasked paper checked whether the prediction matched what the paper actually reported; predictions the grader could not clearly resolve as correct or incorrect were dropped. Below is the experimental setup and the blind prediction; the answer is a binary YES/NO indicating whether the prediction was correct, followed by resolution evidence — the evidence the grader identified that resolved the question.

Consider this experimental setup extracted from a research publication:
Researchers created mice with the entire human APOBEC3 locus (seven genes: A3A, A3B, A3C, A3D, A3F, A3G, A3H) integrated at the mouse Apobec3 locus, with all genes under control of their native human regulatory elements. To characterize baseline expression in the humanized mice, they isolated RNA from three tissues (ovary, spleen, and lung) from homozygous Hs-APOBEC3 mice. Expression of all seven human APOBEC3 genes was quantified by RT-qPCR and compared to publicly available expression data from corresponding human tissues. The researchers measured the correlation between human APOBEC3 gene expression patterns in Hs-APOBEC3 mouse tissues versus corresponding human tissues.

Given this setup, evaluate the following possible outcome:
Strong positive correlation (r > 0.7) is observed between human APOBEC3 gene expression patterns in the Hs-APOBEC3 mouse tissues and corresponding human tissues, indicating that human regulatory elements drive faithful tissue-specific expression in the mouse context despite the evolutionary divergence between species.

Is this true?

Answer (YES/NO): NO